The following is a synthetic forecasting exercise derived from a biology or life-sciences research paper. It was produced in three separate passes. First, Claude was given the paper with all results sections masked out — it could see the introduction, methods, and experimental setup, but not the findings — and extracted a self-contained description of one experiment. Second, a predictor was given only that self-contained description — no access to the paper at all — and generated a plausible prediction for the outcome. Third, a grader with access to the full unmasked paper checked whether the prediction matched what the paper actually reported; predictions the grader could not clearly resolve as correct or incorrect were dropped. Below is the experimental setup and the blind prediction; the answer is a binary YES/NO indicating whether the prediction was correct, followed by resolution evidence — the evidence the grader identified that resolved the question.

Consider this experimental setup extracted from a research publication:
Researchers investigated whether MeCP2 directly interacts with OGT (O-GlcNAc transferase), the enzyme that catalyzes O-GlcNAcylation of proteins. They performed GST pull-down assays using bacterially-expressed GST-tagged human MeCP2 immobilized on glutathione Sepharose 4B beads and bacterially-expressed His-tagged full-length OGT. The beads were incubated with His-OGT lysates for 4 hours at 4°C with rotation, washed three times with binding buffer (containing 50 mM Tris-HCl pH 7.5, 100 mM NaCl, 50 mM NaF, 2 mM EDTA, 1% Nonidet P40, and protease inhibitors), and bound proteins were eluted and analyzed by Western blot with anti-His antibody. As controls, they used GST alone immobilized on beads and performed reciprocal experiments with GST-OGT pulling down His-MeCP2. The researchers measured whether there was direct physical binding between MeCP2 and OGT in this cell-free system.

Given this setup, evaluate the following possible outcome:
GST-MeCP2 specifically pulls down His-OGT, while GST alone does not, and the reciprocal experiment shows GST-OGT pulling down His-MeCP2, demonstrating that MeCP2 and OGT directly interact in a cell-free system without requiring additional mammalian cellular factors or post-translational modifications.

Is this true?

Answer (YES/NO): YES